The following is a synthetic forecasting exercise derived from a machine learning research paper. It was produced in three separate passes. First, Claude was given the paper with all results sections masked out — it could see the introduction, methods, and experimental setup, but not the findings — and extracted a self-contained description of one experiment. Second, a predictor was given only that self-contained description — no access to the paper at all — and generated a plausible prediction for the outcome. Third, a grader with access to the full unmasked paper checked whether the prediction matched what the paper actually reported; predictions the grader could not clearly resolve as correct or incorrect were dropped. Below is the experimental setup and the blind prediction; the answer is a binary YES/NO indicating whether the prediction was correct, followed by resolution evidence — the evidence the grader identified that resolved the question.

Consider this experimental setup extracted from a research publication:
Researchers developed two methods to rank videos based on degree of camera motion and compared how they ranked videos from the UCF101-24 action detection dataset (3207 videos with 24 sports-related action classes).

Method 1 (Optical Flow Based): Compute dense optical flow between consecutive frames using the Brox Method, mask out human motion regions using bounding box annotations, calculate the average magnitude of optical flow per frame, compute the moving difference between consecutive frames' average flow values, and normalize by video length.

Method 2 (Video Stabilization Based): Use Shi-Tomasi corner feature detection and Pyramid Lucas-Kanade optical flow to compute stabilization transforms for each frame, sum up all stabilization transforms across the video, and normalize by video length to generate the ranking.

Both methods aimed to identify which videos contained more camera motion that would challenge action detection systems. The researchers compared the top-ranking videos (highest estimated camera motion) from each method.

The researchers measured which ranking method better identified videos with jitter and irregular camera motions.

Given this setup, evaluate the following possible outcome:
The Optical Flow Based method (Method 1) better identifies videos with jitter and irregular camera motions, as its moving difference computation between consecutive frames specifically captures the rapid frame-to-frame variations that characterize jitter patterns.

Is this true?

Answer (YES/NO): YES